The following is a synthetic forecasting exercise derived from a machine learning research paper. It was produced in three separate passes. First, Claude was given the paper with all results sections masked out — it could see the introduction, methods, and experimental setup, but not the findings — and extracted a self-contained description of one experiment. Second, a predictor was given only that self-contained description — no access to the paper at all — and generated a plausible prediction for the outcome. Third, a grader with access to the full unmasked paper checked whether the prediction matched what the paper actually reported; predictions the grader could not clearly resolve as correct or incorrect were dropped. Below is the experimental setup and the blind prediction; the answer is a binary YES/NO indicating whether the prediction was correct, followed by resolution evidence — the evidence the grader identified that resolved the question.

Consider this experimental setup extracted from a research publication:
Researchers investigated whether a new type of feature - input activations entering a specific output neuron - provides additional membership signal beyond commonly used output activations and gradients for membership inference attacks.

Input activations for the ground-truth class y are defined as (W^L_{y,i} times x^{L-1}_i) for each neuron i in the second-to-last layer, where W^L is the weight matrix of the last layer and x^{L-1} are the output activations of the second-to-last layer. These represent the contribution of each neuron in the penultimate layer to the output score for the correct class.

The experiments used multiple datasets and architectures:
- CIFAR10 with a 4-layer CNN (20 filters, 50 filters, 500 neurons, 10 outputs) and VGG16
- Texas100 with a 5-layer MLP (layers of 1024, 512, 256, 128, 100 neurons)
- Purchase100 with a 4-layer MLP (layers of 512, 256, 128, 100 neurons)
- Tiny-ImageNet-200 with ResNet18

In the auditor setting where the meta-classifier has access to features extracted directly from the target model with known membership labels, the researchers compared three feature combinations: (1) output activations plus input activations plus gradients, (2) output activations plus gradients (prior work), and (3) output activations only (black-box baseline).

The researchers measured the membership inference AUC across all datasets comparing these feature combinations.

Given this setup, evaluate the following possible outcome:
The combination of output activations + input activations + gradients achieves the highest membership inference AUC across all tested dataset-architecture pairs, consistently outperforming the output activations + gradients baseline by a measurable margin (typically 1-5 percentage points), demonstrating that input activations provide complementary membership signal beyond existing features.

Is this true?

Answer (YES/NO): NO